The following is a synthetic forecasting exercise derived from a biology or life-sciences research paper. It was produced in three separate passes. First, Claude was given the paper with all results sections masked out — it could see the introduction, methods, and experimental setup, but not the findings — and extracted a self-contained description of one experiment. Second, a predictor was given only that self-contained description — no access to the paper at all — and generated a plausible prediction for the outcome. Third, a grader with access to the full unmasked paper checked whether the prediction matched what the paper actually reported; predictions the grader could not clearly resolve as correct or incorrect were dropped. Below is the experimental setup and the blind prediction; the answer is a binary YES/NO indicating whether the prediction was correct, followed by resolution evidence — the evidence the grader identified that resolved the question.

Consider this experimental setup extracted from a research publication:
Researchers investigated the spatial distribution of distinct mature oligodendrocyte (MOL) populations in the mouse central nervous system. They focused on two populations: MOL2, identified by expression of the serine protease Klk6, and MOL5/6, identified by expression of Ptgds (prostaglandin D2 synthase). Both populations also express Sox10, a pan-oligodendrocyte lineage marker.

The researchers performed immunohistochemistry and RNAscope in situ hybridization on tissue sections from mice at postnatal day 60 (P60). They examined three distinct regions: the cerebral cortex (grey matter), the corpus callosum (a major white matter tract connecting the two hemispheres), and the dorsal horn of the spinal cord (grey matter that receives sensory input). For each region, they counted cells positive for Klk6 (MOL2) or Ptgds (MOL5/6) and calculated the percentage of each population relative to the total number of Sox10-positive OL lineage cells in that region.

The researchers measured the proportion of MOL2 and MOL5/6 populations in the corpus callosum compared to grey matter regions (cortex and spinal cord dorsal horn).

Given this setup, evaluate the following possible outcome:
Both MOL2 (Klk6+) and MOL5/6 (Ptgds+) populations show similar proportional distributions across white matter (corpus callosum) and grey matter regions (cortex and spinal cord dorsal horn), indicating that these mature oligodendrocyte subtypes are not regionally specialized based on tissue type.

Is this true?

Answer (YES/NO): NO